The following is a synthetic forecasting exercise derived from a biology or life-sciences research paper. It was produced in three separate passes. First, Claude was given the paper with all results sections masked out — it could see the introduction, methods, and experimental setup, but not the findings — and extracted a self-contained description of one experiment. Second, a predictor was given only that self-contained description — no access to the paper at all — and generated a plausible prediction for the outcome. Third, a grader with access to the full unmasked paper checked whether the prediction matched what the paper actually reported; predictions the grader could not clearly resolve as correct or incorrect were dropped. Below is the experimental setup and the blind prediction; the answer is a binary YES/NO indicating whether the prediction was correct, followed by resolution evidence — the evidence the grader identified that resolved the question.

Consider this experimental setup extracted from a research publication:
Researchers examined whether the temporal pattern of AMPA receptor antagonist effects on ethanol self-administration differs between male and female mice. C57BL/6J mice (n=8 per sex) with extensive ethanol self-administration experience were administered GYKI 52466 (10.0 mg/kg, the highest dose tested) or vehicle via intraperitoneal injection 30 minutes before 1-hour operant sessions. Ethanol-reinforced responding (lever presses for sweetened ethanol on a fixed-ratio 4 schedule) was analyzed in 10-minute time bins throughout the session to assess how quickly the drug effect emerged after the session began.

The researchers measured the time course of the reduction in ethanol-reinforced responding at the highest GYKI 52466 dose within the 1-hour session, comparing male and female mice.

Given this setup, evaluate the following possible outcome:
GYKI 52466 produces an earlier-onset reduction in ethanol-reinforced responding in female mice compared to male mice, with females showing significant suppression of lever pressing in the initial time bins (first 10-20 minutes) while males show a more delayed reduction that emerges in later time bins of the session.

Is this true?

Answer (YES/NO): NO